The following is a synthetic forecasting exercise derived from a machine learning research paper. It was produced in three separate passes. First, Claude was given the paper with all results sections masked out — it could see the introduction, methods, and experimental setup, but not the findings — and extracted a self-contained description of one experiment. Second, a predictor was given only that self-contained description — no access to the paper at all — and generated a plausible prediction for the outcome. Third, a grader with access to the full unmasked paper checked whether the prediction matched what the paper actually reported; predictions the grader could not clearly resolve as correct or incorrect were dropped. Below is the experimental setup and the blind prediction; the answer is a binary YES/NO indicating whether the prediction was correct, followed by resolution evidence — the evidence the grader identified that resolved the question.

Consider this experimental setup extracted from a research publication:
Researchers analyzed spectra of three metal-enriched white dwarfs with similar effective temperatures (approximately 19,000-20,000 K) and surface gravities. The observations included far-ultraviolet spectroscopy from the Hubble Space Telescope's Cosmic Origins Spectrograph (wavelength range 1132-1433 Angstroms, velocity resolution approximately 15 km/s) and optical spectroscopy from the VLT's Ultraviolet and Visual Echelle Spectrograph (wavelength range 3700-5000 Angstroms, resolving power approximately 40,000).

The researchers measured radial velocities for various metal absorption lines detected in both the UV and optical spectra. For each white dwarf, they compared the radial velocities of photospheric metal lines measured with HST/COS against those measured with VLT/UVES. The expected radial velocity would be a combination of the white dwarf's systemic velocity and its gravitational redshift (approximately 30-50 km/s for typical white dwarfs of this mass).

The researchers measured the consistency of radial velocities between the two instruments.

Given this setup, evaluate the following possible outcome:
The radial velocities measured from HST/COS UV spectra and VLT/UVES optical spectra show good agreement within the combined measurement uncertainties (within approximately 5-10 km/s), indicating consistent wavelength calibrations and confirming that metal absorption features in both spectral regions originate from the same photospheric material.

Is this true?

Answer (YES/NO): NO